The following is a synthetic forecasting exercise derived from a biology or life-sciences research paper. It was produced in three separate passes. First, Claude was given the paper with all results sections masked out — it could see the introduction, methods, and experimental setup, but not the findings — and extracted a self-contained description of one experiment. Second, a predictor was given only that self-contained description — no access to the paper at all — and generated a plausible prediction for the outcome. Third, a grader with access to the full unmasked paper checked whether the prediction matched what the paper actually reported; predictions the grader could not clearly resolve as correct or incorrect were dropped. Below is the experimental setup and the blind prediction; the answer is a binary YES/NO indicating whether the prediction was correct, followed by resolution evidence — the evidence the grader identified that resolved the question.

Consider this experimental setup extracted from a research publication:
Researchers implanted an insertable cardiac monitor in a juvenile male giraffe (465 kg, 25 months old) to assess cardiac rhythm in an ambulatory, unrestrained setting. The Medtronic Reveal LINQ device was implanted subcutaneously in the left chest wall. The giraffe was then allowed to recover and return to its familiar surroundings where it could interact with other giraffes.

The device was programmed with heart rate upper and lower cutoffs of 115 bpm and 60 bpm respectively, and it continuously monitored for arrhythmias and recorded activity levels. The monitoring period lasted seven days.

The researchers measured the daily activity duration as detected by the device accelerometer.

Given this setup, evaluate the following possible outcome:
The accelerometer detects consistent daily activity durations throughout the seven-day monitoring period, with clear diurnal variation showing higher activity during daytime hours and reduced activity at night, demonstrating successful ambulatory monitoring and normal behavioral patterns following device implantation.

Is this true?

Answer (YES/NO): NO